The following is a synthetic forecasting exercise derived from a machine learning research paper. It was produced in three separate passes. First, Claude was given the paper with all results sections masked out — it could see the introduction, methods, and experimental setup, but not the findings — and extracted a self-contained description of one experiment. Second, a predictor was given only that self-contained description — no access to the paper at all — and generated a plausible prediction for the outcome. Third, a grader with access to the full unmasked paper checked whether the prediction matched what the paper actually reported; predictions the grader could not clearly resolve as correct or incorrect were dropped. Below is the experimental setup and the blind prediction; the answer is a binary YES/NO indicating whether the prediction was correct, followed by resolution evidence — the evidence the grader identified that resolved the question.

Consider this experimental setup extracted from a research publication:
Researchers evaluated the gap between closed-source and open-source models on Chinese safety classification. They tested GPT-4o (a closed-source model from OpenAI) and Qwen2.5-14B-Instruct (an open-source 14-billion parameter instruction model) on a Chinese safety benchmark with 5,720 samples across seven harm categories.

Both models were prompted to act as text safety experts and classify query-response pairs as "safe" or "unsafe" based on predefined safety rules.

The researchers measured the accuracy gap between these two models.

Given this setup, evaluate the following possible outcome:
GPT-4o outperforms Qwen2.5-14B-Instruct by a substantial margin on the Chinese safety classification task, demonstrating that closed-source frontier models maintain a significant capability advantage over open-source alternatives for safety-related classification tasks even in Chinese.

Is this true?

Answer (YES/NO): YES